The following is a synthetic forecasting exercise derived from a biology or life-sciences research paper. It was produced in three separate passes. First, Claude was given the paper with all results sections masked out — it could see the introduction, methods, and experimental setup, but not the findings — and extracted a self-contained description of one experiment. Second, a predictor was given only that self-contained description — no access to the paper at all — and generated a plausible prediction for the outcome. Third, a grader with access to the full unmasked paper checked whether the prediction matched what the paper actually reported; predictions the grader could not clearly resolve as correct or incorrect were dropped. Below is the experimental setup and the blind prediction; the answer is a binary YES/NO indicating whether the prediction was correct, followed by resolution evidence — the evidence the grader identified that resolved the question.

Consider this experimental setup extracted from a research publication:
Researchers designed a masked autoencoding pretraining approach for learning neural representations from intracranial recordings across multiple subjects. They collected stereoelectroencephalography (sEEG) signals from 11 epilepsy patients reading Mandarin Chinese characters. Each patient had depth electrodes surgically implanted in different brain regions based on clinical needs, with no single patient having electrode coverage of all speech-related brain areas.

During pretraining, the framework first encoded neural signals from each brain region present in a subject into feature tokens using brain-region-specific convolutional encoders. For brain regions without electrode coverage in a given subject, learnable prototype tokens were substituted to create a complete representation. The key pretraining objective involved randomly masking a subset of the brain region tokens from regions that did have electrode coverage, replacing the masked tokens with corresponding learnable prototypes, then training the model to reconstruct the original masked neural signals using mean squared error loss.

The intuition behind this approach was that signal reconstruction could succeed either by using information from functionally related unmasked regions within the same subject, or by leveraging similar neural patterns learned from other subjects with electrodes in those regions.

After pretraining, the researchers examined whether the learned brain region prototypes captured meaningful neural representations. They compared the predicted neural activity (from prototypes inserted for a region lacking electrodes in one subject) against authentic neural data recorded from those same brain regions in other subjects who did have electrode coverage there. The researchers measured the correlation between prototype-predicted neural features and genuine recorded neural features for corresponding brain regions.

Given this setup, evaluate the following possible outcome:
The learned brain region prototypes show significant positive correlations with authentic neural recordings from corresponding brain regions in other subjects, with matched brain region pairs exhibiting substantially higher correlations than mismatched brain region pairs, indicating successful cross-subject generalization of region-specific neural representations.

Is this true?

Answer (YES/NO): YES